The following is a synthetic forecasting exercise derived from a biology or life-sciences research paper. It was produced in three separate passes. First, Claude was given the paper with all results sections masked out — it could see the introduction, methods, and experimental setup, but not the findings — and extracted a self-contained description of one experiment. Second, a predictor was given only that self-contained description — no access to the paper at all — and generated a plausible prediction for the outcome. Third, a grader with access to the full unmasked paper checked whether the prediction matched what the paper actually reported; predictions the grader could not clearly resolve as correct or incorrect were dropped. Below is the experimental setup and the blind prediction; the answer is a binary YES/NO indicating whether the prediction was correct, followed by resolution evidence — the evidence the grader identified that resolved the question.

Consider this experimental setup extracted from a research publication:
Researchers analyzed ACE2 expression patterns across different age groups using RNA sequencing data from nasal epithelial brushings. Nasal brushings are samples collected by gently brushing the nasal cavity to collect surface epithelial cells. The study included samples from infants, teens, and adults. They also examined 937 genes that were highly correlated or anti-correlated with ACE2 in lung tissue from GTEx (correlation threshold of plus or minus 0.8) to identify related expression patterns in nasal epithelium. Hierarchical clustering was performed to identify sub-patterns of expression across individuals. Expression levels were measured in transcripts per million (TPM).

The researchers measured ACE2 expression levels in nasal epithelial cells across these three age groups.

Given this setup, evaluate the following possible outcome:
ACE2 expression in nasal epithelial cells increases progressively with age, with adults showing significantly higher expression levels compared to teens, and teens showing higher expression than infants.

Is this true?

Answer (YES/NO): NO